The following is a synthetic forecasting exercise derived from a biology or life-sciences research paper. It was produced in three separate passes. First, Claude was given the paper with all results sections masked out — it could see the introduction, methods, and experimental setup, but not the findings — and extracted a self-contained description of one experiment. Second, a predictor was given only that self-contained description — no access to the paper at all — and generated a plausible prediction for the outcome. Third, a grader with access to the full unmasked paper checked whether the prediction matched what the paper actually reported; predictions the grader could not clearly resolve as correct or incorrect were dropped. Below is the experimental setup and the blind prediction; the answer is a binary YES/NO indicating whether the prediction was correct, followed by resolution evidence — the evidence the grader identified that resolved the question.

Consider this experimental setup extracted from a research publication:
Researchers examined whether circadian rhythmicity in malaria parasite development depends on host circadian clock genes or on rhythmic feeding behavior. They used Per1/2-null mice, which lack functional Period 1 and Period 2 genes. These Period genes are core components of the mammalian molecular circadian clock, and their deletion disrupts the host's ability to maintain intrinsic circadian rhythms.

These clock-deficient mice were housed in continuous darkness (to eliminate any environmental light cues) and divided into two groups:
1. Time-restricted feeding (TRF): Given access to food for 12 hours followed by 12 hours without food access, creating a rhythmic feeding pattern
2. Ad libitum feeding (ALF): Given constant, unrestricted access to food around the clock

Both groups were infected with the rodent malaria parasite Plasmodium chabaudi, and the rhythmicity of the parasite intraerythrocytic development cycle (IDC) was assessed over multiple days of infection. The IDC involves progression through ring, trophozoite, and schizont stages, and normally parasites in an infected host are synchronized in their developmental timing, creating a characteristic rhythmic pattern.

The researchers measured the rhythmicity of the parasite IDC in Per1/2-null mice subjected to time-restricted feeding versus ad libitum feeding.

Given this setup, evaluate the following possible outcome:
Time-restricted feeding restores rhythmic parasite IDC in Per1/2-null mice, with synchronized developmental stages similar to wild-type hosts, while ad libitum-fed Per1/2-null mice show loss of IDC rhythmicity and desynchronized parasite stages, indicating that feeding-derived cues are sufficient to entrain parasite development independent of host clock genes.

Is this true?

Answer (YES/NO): YES